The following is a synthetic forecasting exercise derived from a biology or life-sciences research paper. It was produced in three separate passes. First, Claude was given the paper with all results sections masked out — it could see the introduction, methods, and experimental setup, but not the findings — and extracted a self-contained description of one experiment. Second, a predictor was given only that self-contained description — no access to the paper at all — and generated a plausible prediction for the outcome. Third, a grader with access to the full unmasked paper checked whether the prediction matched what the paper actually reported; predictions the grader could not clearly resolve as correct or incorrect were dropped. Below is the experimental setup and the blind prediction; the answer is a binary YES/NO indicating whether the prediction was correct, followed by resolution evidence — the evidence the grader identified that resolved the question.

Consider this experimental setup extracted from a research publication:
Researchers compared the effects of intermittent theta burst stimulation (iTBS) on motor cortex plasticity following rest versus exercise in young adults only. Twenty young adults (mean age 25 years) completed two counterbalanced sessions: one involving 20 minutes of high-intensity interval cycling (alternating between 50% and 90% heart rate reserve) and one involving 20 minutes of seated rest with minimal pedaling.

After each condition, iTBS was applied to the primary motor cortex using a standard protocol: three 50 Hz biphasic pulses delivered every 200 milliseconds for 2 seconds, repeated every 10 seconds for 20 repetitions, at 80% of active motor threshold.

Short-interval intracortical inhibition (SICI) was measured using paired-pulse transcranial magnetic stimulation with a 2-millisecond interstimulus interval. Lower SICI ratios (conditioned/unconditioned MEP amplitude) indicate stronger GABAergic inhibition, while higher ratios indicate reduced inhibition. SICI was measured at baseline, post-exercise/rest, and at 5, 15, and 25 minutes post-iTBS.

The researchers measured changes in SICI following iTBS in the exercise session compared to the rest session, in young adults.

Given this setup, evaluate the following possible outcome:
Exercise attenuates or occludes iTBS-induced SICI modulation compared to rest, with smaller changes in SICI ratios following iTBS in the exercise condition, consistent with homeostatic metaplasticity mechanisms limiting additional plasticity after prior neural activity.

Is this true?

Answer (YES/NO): NO